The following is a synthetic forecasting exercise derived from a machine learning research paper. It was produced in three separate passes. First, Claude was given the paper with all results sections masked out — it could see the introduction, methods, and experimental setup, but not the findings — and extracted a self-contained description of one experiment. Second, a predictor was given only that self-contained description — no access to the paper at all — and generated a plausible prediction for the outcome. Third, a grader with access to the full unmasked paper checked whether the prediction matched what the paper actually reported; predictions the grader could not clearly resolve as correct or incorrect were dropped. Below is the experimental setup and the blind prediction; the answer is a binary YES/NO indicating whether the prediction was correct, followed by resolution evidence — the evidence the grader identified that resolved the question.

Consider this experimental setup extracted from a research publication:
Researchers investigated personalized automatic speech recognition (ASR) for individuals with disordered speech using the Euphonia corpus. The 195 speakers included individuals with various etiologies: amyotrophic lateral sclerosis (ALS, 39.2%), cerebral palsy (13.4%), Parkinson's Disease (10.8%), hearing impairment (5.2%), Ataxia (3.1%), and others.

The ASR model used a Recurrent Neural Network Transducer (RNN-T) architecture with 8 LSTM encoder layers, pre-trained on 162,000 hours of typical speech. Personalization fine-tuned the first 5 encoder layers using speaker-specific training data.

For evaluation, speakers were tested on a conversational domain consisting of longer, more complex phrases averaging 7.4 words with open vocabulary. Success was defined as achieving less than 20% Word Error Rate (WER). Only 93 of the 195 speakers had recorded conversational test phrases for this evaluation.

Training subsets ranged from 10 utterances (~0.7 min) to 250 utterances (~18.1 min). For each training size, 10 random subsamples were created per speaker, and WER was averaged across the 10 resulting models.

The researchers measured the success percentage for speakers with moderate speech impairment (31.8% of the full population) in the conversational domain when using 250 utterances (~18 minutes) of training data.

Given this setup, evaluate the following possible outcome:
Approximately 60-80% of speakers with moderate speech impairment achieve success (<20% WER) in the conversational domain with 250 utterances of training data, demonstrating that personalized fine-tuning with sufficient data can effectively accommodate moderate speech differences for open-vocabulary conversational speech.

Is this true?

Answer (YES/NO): YES